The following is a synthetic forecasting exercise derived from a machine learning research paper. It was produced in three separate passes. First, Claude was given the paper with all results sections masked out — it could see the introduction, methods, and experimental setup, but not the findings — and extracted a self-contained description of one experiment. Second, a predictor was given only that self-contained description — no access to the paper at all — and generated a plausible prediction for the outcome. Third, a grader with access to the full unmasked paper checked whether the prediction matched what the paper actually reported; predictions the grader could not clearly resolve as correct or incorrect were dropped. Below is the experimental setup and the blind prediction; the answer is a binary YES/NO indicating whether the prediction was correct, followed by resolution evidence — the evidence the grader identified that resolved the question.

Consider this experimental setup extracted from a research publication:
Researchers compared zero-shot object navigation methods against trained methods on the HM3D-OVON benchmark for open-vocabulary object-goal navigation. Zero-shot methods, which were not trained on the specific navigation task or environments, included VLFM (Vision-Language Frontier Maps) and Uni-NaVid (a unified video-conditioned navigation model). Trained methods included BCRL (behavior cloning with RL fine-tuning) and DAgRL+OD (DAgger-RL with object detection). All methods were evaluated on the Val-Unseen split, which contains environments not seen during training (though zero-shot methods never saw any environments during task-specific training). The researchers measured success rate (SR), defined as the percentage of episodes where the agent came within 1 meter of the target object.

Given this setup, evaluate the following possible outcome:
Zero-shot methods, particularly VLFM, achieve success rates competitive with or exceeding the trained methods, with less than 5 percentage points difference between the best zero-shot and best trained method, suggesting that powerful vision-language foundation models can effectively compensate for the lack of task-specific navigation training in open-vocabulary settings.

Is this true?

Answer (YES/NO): YES